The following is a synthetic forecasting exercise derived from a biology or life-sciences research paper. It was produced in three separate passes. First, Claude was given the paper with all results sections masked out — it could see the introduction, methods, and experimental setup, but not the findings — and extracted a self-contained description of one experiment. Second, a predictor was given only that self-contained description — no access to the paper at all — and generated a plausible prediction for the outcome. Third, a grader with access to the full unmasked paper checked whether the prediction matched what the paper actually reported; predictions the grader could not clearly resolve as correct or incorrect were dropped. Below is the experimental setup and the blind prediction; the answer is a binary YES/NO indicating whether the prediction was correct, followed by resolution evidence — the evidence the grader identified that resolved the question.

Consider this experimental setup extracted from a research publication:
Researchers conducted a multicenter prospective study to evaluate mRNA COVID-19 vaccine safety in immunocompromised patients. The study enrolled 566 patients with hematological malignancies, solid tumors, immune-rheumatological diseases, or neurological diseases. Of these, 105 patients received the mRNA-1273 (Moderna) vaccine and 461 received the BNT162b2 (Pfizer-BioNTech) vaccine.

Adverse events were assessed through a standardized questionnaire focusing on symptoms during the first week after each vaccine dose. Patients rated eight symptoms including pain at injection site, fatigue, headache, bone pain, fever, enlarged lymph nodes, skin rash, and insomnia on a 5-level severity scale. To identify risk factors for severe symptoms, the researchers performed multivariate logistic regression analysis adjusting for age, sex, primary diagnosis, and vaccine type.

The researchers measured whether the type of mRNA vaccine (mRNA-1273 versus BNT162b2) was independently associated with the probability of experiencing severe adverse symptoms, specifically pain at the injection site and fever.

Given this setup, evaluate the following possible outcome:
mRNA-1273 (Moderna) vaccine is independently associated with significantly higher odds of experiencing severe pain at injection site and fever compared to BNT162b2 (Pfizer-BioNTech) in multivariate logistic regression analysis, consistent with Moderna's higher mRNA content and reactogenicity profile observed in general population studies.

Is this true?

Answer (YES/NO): YES